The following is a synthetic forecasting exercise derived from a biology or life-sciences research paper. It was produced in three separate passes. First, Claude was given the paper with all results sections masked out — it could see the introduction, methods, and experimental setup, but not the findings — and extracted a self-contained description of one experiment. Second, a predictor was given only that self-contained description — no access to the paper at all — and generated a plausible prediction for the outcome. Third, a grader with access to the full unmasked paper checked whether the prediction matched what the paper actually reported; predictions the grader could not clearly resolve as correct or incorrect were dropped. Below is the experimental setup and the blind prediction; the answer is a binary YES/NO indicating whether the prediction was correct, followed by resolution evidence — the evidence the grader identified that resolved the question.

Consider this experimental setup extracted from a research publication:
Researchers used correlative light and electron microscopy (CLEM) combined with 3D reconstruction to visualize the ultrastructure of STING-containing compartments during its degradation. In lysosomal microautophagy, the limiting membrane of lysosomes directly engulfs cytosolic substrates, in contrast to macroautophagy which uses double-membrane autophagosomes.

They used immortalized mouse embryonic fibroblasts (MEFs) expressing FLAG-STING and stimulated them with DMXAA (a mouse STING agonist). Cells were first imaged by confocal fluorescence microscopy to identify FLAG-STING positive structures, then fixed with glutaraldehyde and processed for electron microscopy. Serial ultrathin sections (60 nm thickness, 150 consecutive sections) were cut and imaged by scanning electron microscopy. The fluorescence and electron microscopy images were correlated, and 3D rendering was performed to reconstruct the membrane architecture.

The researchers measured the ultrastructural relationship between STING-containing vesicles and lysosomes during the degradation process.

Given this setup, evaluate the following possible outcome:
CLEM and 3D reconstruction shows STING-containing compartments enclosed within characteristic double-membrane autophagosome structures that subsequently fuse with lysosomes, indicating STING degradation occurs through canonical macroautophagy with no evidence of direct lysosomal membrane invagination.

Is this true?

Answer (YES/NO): NO